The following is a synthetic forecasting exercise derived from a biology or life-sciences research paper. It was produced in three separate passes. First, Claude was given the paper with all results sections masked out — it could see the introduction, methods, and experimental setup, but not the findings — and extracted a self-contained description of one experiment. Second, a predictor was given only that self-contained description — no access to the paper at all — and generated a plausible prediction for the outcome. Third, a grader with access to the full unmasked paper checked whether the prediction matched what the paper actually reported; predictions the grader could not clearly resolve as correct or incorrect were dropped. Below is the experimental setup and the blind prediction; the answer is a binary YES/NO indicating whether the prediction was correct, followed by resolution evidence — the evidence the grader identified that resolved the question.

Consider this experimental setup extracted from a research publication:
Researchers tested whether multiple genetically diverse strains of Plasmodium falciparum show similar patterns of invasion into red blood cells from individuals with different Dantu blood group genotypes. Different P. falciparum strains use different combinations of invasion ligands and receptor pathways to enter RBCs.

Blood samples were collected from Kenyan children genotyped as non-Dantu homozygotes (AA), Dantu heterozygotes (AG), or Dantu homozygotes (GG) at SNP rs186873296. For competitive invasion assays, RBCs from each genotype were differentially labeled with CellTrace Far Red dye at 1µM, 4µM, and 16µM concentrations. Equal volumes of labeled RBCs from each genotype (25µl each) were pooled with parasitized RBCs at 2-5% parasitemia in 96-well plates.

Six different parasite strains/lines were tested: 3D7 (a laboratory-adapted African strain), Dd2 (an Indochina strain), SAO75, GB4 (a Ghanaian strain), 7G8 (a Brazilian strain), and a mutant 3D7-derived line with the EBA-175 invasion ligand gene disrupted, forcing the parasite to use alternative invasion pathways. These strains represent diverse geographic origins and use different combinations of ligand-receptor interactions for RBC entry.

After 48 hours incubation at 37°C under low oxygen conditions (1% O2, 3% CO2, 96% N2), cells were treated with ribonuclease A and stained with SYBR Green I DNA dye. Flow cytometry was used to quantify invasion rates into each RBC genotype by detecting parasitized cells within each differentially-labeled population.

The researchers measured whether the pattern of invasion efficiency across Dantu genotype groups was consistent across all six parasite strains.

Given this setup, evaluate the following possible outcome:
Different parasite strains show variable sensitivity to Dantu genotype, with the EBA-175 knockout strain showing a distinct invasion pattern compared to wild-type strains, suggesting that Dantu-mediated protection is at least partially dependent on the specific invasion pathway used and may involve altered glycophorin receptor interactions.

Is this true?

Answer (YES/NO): NO